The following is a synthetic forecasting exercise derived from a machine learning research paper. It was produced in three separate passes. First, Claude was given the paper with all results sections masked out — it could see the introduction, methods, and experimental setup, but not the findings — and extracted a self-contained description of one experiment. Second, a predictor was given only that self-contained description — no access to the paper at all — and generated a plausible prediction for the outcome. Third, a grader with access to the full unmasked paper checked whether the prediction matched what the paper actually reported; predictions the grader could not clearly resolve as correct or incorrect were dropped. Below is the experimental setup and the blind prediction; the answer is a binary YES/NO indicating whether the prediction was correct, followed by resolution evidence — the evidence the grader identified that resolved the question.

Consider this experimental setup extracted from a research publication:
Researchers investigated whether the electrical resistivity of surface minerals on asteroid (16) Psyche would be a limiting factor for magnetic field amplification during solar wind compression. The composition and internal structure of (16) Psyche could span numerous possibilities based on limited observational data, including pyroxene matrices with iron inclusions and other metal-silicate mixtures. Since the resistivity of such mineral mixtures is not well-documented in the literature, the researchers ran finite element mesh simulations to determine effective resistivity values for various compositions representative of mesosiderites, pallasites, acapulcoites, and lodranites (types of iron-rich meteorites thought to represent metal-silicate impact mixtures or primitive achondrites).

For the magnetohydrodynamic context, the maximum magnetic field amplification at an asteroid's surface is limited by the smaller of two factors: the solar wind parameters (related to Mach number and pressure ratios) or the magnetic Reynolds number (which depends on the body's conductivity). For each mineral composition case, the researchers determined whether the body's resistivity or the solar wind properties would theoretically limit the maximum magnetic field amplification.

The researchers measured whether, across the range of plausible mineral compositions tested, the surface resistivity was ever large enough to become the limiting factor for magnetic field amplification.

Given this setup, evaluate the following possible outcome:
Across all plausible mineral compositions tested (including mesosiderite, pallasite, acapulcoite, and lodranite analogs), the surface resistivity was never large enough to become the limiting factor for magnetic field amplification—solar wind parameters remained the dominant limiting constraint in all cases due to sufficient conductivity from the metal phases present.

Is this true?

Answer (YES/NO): YES